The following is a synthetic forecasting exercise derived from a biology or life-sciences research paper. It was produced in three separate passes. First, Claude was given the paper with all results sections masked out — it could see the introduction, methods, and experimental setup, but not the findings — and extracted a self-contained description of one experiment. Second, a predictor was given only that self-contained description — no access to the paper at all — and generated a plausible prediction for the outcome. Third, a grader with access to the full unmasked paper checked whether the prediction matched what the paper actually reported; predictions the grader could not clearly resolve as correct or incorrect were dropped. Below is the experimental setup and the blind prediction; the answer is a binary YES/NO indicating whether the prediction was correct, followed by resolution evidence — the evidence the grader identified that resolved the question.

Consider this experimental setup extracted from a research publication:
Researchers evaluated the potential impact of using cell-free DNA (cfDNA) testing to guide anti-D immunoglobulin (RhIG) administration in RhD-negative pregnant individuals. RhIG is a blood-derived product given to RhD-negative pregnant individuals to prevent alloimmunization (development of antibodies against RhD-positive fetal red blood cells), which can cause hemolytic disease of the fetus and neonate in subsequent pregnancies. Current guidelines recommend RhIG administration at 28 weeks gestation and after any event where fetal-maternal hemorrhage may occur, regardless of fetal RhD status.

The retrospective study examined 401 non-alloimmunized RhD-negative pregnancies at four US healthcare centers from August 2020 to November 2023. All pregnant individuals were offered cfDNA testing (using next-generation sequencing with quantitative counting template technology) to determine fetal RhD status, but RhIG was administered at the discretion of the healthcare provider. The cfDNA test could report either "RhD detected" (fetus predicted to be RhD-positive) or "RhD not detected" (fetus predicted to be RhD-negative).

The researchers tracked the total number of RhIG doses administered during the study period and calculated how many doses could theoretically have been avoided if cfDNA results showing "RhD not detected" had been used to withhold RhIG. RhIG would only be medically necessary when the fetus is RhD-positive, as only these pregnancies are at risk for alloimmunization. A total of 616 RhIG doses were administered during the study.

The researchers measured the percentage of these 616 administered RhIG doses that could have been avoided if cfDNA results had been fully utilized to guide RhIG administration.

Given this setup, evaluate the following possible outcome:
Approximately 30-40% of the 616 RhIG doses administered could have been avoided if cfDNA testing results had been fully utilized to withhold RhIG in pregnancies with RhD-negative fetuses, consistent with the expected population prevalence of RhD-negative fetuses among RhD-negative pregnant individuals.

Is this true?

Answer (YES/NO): NO